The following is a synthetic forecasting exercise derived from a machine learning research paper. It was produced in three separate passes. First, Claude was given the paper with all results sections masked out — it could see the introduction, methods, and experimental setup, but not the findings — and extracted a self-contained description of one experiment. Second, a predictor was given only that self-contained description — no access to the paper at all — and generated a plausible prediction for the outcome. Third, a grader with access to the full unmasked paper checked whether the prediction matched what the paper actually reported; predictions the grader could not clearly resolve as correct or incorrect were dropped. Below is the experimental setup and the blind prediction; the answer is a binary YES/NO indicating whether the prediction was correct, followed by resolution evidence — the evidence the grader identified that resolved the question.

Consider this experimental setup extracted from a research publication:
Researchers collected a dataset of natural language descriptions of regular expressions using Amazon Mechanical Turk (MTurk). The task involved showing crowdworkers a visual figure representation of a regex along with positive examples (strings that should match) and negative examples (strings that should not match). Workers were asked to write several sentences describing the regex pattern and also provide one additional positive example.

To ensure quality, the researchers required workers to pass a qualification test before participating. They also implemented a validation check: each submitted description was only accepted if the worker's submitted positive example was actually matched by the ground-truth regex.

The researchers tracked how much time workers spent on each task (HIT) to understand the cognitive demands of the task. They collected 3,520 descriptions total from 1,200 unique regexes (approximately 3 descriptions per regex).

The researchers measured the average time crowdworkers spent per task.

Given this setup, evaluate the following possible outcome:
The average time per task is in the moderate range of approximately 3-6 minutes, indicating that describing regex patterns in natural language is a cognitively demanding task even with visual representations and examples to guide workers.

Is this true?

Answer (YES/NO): NO